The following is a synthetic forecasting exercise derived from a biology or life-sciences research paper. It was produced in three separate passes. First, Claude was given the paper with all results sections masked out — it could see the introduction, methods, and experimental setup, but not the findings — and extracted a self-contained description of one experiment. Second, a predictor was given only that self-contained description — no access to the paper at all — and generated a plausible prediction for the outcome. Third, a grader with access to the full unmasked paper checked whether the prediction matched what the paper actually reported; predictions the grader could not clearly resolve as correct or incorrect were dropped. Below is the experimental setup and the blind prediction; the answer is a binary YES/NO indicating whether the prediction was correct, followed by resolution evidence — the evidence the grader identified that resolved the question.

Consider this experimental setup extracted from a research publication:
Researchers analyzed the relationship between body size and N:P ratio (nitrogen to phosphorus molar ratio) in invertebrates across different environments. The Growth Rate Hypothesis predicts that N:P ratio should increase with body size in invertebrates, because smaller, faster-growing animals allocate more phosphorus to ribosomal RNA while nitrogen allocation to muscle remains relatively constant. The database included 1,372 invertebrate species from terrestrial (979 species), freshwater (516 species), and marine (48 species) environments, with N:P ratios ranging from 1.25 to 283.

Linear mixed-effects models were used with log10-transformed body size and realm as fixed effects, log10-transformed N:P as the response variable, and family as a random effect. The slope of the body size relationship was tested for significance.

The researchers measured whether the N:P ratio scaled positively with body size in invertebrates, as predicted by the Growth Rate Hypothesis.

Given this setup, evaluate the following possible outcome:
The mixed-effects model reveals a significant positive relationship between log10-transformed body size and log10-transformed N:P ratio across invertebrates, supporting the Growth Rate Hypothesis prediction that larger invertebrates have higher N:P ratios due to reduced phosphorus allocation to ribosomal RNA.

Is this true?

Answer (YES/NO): YES